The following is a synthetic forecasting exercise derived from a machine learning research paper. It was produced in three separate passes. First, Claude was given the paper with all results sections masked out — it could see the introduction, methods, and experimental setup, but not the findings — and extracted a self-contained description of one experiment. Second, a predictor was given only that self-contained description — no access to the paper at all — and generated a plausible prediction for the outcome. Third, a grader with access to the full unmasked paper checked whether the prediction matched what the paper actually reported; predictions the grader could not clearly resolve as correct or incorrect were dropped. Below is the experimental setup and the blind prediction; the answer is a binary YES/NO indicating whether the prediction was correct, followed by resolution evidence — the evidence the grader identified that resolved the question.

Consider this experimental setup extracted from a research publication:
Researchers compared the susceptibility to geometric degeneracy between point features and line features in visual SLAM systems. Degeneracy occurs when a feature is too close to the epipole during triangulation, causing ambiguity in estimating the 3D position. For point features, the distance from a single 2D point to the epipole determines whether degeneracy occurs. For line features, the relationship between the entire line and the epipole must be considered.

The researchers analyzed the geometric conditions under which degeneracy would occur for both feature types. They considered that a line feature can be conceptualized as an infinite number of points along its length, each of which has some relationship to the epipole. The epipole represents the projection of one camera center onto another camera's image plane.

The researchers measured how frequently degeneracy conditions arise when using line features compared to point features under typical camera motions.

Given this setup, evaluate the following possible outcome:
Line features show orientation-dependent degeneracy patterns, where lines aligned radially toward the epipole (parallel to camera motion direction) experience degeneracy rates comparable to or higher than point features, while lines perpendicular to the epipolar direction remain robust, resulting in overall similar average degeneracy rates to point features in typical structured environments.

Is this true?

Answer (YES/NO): NO